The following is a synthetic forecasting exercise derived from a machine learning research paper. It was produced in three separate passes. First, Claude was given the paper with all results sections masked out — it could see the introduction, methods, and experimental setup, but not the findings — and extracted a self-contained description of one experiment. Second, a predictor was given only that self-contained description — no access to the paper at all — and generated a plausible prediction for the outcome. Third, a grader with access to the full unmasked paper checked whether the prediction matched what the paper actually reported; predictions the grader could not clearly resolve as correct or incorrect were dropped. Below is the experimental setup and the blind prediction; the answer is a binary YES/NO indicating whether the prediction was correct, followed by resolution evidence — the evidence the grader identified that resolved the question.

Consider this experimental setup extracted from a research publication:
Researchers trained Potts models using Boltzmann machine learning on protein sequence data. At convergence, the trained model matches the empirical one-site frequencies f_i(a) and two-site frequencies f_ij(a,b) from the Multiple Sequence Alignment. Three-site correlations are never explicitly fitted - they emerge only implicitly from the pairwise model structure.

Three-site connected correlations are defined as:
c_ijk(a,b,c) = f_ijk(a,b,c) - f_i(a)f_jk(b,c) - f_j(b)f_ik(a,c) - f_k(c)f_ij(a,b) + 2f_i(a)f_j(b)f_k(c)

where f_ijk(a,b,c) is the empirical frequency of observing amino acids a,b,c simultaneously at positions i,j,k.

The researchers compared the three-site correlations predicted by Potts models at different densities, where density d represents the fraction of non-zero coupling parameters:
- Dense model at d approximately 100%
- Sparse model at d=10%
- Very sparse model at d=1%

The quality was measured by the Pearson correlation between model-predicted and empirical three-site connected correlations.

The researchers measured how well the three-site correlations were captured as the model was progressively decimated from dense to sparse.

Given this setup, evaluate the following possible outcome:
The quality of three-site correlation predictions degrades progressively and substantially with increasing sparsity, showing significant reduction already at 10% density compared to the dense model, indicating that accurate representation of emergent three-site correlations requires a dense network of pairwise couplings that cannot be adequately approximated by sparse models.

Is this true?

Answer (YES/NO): NO